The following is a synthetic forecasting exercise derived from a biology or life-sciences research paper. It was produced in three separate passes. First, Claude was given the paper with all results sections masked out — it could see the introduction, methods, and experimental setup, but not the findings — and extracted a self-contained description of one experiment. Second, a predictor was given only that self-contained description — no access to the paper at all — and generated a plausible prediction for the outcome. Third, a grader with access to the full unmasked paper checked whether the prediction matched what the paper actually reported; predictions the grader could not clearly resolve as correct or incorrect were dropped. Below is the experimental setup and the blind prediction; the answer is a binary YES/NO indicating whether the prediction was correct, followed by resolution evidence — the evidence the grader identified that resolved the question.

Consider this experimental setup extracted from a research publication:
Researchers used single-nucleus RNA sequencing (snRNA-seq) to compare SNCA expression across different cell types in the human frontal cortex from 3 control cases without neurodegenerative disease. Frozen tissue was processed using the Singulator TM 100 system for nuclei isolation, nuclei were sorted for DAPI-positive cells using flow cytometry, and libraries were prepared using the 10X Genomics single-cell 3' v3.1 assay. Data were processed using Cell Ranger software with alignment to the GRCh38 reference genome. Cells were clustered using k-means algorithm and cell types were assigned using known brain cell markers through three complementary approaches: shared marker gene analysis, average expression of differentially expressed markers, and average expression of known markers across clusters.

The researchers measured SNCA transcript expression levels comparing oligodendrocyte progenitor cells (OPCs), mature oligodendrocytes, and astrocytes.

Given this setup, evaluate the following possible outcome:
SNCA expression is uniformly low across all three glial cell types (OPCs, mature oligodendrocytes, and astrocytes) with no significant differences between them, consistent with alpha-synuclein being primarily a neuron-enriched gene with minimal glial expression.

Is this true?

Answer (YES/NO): NO